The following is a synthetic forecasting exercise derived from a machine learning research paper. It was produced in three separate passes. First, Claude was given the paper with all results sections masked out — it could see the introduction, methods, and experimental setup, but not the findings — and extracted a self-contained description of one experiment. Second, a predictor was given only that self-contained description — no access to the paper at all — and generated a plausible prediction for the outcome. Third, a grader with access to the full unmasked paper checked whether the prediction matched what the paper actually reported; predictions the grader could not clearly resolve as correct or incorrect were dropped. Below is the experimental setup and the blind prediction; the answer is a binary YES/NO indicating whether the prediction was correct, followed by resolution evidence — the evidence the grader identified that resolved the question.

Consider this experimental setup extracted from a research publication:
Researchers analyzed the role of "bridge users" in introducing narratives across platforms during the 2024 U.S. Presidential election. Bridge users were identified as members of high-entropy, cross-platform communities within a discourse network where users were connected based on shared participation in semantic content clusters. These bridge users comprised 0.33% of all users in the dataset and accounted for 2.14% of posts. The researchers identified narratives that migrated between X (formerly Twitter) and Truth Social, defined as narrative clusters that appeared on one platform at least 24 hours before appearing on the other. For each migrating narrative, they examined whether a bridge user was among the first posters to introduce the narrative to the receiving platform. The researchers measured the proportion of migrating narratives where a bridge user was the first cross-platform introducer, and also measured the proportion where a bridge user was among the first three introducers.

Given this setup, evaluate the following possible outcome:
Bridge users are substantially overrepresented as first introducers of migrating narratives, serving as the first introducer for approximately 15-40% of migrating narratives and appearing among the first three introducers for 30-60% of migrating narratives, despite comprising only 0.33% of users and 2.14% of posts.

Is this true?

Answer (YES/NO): NO